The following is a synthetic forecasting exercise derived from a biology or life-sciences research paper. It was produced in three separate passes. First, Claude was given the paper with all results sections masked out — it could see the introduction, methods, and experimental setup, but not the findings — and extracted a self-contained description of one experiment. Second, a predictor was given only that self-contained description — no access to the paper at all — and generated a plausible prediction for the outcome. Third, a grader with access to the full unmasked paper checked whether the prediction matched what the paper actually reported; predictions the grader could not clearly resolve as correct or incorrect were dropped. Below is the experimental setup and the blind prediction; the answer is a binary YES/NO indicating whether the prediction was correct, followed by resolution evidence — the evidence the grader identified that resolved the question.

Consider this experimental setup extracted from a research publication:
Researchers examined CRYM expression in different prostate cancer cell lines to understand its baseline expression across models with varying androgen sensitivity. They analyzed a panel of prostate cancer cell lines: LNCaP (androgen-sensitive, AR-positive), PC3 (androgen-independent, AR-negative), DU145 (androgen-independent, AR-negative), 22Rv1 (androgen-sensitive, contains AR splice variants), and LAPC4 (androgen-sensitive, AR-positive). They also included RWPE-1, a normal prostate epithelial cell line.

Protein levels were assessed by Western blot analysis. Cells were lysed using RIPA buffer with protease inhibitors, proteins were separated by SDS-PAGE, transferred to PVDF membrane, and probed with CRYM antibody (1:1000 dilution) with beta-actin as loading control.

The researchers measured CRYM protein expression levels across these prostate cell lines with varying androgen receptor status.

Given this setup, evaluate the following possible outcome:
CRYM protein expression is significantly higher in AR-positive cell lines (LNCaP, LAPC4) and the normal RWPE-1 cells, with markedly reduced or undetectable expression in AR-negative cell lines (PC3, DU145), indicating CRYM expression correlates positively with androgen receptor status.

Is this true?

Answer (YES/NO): NO